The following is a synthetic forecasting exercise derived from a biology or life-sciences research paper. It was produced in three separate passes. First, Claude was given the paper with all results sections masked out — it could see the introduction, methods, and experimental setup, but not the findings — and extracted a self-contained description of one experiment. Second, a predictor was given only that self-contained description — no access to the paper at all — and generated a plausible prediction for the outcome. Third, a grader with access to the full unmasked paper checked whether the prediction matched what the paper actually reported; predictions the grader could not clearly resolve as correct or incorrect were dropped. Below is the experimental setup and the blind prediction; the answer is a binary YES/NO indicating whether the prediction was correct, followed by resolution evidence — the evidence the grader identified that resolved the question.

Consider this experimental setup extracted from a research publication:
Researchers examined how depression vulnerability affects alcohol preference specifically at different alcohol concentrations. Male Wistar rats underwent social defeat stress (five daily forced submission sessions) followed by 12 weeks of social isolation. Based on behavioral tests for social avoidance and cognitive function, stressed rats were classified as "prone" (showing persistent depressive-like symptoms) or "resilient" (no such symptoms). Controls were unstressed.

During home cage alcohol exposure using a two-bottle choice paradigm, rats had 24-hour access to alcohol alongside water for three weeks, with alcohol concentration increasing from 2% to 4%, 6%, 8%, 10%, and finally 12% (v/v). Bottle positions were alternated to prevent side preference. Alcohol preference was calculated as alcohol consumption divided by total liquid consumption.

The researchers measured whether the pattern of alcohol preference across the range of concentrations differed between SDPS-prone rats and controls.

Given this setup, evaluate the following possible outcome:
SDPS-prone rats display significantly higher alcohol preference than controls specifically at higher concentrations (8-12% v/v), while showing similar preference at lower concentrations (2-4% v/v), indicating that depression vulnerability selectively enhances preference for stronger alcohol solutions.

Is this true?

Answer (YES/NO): NO